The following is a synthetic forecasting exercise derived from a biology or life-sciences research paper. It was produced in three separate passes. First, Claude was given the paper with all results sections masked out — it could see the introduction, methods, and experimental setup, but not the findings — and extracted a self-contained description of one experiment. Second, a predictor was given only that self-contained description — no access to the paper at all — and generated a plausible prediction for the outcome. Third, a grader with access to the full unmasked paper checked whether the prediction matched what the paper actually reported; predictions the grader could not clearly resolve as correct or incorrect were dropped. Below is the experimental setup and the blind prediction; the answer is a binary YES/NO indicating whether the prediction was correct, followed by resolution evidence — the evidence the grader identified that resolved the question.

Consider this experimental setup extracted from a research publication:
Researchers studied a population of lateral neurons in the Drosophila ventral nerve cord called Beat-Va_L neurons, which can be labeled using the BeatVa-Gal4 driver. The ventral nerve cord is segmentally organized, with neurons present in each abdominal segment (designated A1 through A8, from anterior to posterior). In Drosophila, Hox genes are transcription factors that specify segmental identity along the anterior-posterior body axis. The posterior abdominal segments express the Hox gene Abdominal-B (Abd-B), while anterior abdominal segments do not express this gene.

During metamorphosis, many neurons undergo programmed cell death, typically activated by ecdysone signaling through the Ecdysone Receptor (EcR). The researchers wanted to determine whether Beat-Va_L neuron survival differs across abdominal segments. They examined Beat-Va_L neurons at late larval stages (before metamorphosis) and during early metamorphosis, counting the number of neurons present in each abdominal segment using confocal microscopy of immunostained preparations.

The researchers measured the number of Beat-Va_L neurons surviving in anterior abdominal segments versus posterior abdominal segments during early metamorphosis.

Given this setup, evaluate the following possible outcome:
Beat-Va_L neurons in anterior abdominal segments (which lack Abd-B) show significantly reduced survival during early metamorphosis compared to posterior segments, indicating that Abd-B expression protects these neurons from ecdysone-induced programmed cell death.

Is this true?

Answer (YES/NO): NO